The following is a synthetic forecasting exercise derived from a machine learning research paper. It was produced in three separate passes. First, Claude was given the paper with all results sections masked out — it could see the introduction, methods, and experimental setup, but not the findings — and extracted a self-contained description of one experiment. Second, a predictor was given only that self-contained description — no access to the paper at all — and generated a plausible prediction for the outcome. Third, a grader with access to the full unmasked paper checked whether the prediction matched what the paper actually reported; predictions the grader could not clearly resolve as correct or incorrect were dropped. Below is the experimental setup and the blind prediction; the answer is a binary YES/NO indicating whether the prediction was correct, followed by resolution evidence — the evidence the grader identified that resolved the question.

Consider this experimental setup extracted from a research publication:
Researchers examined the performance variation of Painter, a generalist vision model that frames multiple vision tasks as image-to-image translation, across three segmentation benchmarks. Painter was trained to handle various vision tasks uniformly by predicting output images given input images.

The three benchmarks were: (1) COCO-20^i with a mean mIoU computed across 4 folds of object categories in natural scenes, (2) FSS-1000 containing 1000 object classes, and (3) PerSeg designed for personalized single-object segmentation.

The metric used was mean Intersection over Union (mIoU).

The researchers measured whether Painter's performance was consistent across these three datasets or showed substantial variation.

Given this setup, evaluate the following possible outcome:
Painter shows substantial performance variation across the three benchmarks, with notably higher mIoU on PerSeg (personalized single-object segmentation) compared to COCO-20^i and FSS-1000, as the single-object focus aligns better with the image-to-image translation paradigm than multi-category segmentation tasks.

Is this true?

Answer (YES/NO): NO